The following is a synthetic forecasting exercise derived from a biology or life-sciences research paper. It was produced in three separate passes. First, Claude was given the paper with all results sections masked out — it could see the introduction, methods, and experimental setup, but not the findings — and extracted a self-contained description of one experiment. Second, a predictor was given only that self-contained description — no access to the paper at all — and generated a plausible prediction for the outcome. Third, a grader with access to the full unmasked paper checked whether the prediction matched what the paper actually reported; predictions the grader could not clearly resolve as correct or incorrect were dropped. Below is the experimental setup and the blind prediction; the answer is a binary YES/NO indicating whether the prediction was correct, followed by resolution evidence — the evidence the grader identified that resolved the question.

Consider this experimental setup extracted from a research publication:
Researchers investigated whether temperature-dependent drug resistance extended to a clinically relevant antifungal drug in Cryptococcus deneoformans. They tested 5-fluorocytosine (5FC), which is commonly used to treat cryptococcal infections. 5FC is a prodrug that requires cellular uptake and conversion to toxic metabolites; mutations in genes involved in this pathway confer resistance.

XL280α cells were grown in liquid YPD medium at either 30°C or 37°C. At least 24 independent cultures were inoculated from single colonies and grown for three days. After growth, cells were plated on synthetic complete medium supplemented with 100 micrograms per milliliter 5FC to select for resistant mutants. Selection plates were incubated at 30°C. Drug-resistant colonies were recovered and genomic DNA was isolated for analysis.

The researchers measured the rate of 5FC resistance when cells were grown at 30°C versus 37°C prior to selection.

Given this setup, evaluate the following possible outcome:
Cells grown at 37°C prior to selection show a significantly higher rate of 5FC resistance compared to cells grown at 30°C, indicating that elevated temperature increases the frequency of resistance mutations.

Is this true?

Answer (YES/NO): YES